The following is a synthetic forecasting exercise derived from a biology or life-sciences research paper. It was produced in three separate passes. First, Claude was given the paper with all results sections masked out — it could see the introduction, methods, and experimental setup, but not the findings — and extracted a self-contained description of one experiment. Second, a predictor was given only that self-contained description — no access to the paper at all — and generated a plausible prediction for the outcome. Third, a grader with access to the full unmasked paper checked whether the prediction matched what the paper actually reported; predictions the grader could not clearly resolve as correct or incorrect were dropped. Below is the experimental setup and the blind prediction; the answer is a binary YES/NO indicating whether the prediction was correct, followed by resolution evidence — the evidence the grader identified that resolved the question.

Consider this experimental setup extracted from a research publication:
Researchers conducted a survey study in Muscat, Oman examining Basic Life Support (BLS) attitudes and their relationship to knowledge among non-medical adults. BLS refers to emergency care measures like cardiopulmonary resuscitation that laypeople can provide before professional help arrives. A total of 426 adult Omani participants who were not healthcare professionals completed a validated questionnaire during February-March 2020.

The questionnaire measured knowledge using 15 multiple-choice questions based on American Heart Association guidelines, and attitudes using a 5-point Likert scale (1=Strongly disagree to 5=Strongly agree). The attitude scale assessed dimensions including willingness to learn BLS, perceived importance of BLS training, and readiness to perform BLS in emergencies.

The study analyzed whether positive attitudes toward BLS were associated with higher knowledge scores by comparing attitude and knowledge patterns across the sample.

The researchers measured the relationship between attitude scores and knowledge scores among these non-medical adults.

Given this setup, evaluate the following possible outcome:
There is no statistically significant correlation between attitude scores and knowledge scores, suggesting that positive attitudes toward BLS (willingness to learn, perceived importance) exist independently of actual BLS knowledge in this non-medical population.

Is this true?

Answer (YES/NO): NO